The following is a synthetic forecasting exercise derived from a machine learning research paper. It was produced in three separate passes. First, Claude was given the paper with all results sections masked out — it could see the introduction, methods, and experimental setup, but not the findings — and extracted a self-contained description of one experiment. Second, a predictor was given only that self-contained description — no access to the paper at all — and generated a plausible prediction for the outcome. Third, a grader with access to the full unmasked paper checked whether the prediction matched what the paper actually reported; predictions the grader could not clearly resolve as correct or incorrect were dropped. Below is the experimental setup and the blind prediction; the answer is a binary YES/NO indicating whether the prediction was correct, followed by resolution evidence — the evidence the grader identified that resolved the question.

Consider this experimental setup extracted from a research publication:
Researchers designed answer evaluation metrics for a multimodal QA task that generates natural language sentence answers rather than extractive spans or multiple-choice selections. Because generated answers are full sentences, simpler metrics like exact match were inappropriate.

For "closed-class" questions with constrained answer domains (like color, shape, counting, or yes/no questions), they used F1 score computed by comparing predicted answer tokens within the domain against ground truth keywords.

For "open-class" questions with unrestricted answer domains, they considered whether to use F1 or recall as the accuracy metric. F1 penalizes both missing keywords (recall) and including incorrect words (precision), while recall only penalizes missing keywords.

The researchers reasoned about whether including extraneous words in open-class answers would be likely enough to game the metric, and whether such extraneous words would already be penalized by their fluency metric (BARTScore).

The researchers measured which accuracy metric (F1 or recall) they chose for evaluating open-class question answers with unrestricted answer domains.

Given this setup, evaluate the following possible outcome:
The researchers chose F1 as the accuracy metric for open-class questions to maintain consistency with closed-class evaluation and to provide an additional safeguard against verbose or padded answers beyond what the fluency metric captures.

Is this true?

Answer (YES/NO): NO